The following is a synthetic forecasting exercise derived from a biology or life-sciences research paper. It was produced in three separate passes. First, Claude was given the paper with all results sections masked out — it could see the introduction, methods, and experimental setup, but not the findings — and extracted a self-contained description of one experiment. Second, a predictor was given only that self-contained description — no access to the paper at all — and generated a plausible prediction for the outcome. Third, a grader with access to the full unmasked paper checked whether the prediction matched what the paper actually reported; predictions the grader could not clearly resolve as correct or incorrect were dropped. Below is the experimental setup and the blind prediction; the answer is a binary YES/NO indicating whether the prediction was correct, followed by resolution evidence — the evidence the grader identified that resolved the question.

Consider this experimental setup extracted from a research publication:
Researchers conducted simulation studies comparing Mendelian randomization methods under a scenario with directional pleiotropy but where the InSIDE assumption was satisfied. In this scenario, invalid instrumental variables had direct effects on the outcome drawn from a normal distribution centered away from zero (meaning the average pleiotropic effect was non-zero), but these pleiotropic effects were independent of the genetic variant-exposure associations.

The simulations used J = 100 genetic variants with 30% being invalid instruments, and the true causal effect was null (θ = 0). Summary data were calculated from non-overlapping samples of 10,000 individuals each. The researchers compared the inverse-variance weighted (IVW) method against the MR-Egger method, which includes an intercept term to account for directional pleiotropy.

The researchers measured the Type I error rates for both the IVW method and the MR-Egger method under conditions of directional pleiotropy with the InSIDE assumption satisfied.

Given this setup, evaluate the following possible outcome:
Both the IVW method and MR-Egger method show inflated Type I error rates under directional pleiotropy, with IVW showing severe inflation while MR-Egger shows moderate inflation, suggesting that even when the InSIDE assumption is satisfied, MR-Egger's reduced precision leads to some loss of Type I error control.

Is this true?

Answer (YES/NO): NO